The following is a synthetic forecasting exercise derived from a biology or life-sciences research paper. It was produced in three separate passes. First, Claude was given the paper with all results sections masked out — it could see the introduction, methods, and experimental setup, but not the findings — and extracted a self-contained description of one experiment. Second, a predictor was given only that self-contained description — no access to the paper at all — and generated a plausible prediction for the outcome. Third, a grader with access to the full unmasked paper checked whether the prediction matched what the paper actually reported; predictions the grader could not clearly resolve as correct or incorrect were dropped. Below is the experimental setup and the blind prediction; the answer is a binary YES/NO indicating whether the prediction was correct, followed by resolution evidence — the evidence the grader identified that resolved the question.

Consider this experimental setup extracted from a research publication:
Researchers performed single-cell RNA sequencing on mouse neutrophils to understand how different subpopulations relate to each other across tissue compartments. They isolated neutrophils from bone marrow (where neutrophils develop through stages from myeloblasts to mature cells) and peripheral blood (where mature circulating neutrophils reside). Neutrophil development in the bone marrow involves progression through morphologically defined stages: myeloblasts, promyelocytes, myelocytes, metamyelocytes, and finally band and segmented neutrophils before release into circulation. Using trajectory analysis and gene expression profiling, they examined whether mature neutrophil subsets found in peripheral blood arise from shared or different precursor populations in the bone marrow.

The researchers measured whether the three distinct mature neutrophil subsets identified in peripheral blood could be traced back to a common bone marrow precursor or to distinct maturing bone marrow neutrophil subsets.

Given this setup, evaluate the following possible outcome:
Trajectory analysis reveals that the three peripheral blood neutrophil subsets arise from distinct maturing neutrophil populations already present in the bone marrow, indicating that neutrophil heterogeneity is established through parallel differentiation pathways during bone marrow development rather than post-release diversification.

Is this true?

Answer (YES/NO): YES